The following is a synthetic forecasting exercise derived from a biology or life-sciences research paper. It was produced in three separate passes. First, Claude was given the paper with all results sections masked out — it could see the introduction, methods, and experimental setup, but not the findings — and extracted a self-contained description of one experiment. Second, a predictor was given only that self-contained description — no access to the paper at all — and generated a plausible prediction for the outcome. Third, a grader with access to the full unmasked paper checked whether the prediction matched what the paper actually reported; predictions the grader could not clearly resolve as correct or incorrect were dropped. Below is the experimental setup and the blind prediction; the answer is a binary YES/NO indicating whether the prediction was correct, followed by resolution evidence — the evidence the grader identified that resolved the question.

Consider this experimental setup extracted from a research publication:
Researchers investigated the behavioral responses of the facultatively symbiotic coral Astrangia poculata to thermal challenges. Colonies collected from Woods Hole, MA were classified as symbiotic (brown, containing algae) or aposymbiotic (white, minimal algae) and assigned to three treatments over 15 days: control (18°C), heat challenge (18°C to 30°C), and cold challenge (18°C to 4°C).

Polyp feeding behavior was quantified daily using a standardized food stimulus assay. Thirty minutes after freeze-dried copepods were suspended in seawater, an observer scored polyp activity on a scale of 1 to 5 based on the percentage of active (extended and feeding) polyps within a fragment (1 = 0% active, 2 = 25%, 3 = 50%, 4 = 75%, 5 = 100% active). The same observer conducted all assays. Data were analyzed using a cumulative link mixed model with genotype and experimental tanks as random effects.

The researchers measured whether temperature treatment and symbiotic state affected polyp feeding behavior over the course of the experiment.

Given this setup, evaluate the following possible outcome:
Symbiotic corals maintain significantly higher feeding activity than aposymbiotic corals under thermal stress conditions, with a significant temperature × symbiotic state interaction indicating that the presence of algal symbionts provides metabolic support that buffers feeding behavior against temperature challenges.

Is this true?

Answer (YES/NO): NO